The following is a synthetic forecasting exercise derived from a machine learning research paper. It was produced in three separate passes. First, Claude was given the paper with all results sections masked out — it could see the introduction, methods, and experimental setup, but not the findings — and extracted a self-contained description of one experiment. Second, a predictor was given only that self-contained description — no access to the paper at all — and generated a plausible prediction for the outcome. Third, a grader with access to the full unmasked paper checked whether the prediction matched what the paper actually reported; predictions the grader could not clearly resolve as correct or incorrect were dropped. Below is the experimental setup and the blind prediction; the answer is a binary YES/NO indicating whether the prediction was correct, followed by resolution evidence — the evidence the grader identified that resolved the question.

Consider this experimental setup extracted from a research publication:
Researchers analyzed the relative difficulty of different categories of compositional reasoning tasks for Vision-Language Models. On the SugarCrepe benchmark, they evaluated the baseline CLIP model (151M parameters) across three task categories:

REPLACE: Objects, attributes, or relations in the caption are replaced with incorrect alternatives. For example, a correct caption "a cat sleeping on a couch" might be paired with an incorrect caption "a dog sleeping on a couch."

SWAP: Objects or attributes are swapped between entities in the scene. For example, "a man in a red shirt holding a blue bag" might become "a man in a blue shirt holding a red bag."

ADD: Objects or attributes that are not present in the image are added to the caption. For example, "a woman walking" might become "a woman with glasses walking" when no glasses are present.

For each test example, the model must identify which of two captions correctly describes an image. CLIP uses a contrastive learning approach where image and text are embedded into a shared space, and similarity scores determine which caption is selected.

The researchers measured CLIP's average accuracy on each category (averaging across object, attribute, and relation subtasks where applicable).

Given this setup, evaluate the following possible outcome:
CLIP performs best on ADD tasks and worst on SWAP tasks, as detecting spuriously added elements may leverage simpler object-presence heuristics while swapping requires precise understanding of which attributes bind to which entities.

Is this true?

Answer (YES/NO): NO